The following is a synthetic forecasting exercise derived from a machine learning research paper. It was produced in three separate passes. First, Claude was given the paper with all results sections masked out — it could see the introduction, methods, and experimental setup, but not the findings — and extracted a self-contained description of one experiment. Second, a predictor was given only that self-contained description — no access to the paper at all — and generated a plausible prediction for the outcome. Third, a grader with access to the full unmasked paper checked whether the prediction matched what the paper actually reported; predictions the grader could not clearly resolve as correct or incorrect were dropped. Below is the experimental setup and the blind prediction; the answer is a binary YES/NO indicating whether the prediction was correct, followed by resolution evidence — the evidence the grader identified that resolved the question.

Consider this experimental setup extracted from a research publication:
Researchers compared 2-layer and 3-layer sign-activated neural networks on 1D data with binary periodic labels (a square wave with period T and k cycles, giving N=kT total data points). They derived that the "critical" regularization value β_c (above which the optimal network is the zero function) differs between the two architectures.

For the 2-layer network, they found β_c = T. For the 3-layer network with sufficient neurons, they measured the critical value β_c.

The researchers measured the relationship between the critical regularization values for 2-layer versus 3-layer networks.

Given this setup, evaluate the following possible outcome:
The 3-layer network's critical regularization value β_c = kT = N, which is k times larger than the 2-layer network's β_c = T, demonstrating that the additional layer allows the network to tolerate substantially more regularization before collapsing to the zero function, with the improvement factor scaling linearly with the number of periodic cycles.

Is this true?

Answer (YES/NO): YES